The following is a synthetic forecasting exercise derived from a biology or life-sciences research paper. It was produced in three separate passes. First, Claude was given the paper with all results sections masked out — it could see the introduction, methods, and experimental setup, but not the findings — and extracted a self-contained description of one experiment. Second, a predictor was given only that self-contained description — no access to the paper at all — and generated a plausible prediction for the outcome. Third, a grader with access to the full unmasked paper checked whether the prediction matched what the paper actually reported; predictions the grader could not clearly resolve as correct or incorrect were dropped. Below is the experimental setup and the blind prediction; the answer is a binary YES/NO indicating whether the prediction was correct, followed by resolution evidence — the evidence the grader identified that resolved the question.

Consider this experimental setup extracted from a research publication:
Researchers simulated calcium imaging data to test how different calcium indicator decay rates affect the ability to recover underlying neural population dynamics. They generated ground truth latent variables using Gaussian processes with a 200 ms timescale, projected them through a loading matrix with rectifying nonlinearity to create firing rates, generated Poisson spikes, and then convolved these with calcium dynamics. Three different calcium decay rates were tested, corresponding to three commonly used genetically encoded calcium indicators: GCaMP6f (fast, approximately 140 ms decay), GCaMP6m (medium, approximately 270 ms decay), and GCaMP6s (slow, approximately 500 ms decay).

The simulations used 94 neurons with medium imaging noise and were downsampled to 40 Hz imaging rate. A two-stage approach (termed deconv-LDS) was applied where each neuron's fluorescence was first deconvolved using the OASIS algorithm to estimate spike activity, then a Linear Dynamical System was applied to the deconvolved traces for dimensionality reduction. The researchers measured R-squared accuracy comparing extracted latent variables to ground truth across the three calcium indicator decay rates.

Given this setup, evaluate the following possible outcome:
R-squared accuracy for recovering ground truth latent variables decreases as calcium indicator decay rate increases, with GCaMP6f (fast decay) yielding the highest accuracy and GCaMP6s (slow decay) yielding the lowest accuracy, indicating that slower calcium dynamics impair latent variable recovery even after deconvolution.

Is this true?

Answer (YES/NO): YES